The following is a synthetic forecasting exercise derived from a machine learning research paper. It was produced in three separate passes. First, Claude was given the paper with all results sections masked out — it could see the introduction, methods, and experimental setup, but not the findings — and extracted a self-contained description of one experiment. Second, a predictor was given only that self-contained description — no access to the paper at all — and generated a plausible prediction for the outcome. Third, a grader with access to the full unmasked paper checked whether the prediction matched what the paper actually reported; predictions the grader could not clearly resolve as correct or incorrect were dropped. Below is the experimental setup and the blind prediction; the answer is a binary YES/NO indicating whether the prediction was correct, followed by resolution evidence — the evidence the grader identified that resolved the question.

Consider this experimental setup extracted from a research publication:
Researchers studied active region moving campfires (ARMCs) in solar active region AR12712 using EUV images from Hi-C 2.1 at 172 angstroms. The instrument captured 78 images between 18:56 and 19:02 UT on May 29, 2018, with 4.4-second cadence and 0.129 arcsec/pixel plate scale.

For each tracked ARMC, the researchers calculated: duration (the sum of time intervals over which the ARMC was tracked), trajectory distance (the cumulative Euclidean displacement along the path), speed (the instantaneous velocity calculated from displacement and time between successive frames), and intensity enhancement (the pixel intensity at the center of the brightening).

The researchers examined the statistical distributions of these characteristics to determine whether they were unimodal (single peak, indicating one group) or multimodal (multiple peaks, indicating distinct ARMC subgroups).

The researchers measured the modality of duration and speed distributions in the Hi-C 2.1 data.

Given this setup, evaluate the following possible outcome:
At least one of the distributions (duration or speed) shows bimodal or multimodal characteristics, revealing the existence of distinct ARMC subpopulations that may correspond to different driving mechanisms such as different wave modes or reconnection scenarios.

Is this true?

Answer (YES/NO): YES